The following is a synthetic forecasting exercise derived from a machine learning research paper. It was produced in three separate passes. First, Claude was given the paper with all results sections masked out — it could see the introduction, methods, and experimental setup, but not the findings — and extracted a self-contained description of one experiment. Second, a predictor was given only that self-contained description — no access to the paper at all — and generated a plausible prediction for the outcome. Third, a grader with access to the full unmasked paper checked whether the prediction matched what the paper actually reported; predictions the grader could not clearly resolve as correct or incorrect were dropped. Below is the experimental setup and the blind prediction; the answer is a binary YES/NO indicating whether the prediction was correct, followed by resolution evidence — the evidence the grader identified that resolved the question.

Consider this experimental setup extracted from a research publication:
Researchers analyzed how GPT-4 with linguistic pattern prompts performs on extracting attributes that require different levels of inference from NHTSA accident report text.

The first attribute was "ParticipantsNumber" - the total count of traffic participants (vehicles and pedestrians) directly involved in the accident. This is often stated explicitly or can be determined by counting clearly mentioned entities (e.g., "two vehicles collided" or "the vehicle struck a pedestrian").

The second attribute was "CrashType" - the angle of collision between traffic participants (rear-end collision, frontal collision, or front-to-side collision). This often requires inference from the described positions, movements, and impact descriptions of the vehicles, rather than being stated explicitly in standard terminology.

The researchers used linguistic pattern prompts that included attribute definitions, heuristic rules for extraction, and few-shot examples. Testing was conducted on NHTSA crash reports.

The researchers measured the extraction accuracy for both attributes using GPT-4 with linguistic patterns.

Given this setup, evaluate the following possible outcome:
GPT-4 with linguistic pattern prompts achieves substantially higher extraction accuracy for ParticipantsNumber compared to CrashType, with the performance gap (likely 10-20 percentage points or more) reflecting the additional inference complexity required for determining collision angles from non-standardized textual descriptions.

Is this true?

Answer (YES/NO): NO